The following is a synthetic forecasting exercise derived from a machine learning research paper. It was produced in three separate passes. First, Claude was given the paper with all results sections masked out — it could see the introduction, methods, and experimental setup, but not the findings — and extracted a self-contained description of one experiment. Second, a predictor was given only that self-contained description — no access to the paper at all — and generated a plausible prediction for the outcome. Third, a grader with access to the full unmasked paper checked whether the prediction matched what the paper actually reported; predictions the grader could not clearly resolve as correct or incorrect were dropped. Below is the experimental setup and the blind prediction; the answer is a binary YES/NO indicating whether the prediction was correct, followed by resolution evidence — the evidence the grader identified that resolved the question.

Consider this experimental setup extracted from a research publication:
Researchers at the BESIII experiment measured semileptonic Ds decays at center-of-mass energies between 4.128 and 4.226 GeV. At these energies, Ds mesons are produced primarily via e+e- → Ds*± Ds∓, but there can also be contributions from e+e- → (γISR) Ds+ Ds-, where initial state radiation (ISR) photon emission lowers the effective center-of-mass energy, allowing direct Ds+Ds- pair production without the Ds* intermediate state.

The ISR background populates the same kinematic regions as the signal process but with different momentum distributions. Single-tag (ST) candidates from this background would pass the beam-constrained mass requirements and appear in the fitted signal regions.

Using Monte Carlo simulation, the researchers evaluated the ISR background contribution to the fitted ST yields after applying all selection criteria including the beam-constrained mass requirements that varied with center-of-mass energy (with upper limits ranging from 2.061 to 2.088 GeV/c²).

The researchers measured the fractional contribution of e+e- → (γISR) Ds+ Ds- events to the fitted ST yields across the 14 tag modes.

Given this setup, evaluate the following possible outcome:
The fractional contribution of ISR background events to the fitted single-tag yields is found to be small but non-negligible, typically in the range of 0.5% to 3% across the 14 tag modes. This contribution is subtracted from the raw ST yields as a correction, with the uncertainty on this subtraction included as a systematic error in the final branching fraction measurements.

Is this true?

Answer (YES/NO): YES